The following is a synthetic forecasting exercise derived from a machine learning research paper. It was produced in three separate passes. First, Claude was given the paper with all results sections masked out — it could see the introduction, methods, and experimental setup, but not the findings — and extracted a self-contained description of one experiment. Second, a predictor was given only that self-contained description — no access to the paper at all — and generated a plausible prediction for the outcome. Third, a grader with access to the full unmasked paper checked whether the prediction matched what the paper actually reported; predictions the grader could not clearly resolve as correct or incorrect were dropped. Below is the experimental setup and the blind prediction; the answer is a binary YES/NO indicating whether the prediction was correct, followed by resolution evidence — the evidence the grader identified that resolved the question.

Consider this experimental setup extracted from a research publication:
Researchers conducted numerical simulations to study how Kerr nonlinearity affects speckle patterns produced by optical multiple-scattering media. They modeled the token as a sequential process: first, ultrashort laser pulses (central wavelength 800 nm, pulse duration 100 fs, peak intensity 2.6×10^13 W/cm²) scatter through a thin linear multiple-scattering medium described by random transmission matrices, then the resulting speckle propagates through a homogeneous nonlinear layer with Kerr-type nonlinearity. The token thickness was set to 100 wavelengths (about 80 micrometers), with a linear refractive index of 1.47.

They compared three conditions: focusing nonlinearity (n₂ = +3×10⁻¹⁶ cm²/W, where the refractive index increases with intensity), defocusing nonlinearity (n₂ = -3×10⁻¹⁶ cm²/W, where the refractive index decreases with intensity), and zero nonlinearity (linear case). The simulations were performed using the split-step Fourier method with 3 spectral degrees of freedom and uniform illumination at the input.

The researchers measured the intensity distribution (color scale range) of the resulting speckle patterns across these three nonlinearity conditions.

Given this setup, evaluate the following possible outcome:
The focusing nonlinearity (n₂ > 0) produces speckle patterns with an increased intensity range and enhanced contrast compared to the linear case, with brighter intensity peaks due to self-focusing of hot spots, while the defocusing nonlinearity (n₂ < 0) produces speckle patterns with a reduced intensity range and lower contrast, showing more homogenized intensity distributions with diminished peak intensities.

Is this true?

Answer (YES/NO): YES